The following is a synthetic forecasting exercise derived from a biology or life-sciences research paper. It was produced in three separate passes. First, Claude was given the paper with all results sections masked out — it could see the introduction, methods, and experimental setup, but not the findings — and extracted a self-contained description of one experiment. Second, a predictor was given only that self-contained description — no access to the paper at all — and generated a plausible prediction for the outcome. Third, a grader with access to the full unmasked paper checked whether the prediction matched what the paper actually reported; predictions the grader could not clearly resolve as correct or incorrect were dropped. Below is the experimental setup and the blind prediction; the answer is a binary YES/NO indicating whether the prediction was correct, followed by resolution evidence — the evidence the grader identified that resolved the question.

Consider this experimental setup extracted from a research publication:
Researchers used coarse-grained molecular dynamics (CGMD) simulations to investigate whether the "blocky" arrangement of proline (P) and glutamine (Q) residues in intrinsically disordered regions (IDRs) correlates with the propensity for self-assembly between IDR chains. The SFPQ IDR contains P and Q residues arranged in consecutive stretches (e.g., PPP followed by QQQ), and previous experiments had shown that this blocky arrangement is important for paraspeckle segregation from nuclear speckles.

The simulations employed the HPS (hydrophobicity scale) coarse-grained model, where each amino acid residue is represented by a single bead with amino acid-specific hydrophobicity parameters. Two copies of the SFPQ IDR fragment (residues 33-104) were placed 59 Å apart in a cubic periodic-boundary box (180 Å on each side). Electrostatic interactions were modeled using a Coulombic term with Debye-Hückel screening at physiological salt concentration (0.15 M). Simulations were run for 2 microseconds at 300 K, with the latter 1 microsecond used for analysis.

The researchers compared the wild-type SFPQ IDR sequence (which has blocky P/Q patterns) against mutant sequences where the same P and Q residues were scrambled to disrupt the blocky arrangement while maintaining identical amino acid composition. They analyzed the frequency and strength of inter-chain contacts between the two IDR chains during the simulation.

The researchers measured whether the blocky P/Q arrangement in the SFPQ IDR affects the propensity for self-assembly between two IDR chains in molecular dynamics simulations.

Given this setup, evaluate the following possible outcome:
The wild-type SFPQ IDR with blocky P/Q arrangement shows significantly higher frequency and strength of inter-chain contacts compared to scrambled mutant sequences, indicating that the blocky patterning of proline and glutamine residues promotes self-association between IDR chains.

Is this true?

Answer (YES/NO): NO